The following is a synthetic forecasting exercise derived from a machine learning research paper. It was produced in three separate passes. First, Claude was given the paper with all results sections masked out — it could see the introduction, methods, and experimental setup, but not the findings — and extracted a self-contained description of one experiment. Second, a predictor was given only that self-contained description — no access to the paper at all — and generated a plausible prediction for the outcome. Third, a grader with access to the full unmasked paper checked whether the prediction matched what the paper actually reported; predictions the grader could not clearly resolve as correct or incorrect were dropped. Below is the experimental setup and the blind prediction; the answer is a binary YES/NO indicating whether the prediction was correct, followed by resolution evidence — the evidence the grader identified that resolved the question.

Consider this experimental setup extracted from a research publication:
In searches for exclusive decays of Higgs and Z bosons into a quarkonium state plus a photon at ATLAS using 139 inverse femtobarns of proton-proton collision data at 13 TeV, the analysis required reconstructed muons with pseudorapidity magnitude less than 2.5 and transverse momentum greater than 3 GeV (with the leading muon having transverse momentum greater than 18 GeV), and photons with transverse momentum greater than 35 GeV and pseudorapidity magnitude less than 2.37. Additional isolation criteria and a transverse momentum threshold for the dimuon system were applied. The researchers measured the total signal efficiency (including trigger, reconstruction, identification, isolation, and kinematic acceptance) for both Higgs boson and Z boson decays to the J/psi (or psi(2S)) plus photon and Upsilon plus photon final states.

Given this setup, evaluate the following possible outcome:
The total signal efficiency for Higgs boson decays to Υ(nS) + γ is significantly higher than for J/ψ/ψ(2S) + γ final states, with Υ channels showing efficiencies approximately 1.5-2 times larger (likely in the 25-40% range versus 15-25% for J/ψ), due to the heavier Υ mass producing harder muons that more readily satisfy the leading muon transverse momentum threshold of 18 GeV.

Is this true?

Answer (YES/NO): NO